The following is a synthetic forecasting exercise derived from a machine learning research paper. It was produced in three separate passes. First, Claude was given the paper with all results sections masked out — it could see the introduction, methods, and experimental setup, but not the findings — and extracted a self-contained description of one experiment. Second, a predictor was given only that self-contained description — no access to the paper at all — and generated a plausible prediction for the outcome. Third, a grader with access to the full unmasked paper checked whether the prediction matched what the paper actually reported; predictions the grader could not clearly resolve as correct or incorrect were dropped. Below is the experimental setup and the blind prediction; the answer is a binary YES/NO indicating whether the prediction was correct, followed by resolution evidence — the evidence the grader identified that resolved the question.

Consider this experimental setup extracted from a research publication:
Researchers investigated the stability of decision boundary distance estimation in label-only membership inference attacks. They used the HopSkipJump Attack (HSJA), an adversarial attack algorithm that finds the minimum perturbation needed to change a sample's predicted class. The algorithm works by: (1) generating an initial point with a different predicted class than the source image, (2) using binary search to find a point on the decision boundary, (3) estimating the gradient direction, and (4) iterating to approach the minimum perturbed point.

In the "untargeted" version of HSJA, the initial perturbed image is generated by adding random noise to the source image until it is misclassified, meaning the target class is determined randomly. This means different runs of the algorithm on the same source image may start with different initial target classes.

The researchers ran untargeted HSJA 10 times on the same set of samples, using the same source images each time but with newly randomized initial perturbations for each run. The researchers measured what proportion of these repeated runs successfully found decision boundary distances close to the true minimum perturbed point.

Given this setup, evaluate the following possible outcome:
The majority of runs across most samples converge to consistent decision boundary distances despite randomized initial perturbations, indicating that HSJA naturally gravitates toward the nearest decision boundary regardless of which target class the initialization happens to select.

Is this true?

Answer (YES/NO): NO